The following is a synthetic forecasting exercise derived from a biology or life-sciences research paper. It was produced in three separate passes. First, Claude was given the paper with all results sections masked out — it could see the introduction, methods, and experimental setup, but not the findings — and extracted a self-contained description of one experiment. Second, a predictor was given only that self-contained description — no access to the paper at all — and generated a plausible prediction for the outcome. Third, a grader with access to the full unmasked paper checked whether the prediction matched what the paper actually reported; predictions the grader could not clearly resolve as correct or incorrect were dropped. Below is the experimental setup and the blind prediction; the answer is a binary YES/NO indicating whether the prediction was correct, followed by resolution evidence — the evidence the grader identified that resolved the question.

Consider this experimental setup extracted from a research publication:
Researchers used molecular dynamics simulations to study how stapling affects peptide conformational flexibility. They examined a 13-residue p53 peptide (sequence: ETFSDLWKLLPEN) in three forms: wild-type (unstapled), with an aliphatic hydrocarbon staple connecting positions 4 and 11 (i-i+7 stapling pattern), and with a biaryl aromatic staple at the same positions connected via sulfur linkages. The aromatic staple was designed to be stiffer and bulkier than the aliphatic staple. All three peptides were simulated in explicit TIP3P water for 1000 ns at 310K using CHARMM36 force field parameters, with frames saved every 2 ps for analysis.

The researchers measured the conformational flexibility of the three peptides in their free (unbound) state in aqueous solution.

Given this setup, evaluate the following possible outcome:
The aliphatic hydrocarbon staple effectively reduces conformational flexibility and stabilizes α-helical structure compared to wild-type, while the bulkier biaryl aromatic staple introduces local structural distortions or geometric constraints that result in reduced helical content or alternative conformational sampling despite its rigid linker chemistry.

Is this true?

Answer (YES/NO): NO